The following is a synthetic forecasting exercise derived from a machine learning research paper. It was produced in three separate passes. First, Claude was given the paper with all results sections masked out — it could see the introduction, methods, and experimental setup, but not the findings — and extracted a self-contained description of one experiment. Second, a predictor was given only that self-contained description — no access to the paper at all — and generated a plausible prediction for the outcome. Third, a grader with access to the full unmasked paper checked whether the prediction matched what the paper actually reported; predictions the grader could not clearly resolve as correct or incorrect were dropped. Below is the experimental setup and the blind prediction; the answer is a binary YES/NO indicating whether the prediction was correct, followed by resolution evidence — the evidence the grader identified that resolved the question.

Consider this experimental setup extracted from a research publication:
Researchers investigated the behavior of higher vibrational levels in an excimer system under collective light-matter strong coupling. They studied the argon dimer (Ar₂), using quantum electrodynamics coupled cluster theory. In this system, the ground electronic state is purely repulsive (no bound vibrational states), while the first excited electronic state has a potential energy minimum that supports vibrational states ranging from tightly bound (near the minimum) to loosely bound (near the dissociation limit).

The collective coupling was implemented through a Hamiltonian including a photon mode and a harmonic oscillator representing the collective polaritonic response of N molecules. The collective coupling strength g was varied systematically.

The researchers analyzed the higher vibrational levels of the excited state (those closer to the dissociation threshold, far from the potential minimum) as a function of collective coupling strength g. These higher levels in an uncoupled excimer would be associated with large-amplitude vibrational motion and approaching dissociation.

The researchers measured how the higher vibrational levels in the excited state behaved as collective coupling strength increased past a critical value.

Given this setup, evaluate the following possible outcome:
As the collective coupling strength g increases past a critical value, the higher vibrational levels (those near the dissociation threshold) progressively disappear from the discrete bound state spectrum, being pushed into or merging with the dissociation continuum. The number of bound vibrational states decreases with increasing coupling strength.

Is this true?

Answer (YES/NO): NO